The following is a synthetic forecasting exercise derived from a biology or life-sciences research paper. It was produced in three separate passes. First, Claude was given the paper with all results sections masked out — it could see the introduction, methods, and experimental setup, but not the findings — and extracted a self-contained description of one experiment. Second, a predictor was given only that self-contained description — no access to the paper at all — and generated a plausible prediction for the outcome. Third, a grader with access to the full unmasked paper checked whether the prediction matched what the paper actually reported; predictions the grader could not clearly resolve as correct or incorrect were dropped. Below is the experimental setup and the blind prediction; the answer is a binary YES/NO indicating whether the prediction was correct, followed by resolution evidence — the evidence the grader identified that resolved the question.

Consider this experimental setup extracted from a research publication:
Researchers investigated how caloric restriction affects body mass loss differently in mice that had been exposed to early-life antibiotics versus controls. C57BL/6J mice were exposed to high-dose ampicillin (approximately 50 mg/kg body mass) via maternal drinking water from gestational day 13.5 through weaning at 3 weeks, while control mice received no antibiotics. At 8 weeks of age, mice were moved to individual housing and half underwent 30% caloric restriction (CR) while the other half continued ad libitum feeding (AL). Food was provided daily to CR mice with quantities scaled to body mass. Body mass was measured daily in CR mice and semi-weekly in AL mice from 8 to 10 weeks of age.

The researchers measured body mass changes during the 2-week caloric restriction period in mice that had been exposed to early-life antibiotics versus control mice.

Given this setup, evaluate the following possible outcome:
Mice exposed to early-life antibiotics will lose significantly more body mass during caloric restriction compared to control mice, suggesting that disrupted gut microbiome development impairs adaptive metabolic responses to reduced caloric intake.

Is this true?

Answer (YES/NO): NO